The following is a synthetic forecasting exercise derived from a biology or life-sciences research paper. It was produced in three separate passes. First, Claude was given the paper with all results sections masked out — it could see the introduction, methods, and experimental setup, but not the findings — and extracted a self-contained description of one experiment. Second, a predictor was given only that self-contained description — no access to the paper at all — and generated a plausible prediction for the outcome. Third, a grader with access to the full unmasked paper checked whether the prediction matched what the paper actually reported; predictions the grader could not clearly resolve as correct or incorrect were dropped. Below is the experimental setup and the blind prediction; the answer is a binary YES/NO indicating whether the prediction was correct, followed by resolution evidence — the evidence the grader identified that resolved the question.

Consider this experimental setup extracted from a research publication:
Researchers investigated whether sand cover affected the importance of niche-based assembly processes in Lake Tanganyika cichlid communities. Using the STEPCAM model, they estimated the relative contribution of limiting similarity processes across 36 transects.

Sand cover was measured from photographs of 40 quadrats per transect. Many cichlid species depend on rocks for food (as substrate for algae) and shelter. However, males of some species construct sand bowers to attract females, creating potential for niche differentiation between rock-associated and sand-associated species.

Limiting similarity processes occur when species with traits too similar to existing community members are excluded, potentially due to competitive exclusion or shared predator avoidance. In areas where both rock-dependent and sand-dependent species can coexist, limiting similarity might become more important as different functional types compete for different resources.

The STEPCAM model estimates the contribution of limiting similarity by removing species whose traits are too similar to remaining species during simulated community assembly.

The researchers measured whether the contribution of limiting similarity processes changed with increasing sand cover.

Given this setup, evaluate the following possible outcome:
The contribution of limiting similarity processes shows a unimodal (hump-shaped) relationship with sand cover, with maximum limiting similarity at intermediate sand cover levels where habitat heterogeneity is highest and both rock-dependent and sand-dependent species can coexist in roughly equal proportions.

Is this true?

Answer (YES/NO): NO